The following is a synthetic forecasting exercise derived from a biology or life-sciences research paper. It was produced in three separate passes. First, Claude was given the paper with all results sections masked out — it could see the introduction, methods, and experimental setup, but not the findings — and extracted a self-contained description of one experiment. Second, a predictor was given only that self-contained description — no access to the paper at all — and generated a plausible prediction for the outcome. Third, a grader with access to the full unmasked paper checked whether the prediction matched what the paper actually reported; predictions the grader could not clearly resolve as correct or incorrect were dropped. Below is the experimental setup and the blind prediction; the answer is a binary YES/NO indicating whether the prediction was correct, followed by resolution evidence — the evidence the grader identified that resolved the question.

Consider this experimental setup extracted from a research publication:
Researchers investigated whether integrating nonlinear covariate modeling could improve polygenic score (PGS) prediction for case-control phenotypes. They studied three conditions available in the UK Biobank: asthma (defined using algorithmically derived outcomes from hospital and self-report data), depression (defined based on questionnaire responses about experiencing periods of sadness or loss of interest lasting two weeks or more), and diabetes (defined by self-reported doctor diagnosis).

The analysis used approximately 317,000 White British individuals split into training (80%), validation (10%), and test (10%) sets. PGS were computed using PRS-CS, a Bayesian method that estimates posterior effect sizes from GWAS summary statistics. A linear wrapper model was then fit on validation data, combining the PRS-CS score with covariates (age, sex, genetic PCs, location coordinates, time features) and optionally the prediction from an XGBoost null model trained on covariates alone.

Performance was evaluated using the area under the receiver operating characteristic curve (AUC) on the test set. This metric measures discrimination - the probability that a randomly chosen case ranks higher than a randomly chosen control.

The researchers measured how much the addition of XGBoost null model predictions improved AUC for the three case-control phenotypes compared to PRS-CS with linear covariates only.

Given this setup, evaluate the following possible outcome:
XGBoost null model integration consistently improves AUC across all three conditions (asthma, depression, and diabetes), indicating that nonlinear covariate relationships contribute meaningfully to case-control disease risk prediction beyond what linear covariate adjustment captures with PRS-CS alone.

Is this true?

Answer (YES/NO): NO